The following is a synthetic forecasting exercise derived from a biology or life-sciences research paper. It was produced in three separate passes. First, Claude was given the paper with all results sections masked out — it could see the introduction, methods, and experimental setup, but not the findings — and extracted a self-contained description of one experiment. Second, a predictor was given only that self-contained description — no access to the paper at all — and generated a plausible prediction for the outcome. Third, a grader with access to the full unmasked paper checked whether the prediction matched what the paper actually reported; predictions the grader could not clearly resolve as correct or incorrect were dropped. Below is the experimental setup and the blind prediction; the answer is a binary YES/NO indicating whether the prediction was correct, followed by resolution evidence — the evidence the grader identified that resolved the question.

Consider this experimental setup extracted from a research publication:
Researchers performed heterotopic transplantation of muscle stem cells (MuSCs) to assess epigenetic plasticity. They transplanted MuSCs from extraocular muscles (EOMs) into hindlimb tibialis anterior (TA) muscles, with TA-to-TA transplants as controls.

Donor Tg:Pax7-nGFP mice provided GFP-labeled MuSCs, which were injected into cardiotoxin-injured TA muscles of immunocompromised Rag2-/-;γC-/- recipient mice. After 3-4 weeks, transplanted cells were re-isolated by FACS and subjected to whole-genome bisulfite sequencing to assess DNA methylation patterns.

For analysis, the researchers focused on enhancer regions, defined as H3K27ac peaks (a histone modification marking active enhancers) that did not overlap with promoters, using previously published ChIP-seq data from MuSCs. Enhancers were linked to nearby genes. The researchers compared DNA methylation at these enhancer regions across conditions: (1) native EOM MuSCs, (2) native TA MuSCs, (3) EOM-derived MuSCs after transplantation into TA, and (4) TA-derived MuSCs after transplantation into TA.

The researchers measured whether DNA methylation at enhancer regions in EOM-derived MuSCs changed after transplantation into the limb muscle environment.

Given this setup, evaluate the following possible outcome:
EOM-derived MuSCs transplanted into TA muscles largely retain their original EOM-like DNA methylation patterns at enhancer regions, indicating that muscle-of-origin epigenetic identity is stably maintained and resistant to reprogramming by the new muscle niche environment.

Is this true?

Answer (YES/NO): NO